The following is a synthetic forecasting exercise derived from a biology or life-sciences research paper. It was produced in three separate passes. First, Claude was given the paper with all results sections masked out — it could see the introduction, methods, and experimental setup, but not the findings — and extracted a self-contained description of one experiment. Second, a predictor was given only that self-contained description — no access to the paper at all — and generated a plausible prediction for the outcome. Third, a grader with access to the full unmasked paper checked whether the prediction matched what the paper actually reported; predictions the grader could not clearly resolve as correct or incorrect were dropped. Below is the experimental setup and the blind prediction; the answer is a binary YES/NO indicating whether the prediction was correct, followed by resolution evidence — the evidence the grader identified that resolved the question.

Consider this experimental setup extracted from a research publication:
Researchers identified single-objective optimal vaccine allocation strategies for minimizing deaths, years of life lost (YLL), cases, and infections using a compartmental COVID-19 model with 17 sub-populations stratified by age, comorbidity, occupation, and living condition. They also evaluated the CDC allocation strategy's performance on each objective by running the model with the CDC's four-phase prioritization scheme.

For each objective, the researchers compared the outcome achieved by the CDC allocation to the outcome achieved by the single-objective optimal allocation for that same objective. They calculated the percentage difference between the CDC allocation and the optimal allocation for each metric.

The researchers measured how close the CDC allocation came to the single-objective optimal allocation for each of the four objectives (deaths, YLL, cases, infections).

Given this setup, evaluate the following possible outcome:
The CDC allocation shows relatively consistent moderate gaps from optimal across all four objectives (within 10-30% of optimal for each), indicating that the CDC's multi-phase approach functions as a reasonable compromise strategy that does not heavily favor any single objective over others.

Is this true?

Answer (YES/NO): NO